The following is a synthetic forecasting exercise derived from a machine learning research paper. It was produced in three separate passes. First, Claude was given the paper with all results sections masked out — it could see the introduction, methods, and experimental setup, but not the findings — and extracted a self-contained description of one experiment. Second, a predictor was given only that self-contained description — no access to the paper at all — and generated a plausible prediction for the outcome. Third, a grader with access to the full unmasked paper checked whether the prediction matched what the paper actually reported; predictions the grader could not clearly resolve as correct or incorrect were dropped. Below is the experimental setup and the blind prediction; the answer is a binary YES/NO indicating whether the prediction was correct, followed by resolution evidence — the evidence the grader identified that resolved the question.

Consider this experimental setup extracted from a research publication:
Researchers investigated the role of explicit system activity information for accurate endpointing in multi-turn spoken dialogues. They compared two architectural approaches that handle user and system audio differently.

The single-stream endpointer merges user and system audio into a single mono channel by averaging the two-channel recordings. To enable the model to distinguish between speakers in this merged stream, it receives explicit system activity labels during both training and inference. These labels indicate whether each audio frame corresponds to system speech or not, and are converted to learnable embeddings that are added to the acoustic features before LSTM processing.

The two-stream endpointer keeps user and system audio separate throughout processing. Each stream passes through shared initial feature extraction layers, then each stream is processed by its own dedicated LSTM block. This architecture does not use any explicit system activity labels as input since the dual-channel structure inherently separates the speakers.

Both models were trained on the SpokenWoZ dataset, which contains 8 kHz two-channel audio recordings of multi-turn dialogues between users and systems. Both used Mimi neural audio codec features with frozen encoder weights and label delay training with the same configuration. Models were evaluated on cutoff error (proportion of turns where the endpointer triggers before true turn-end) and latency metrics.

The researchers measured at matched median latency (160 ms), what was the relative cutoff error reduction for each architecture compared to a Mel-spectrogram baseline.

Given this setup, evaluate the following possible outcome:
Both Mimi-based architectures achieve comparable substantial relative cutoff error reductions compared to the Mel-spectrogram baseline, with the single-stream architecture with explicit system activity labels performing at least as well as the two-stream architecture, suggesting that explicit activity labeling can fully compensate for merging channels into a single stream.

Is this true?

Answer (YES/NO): NO